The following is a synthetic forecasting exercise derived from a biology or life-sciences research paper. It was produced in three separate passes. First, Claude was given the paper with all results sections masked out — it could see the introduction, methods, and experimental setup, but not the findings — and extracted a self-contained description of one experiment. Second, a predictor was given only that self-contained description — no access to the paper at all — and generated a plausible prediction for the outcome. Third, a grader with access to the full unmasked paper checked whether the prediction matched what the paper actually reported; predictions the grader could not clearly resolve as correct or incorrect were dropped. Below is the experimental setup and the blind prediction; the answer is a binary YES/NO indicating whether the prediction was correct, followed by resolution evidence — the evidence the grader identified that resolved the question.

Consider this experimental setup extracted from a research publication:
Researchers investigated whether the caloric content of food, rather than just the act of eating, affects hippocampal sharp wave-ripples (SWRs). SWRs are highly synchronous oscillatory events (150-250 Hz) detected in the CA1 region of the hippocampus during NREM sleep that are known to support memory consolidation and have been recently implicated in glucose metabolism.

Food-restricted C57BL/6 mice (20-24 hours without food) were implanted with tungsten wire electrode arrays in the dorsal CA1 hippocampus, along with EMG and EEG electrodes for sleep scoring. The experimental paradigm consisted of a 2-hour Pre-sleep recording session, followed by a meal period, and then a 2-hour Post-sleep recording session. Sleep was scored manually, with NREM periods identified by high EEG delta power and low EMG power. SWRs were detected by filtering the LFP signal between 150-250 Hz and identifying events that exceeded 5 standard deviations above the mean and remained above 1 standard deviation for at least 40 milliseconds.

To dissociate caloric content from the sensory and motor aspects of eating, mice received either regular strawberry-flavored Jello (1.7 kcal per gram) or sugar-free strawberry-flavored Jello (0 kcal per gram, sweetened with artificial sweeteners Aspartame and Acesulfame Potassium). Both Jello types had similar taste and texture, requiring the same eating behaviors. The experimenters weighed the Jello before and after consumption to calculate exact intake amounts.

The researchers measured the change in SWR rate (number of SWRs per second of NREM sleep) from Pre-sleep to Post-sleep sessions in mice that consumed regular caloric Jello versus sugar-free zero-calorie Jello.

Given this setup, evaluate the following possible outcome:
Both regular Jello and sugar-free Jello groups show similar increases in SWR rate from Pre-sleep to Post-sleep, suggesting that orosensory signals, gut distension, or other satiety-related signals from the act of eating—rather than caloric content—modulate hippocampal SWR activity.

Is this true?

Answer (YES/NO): NO